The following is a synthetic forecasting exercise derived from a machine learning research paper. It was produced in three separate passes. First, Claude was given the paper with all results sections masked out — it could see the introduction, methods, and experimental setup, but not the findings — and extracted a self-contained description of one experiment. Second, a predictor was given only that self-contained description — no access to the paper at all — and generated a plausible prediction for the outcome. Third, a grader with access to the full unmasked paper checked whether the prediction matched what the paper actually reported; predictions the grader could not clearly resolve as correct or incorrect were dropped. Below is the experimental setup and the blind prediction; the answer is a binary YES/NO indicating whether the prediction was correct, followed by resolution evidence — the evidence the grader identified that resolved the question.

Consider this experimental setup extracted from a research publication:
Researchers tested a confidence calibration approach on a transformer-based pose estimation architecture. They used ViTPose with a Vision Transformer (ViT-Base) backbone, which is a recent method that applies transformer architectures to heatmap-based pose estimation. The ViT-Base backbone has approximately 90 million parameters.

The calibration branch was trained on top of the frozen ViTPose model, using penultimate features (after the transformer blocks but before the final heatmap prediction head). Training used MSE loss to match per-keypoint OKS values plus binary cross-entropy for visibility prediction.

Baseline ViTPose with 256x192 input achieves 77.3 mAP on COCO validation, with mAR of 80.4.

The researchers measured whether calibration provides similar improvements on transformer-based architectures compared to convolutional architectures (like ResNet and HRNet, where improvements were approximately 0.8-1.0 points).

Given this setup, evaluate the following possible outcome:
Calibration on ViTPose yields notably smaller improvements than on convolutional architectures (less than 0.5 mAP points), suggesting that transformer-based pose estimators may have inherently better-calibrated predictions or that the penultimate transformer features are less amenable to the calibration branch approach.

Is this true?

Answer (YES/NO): NO